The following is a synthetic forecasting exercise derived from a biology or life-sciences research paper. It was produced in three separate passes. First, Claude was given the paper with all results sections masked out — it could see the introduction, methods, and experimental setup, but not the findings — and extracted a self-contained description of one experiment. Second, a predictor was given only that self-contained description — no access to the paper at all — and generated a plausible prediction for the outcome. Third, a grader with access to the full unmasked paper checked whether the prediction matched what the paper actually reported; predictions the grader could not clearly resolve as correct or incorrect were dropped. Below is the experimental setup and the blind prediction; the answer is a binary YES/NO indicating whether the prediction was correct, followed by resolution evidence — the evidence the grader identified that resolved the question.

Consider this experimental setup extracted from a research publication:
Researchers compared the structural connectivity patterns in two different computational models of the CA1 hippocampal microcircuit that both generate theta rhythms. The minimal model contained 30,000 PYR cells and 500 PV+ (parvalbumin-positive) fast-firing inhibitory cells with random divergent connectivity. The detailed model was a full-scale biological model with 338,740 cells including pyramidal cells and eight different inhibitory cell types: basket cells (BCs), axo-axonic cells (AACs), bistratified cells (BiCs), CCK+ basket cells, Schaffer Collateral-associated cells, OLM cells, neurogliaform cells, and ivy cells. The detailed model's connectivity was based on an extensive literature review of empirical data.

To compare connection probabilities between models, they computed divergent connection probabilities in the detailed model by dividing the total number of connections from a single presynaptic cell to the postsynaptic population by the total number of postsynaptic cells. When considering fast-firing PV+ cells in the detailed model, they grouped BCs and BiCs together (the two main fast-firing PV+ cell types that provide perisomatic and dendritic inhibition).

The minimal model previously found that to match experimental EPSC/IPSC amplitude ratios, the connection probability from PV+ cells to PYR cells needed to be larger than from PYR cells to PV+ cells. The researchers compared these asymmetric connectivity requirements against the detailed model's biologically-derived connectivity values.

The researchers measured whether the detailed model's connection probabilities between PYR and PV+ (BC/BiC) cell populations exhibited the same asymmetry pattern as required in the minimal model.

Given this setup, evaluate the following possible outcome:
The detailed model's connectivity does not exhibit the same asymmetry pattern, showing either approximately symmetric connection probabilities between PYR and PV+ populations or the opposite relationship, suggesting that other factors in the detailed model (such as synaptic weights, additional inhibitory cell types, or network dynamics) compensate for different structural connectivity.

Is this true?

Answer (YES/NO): NO